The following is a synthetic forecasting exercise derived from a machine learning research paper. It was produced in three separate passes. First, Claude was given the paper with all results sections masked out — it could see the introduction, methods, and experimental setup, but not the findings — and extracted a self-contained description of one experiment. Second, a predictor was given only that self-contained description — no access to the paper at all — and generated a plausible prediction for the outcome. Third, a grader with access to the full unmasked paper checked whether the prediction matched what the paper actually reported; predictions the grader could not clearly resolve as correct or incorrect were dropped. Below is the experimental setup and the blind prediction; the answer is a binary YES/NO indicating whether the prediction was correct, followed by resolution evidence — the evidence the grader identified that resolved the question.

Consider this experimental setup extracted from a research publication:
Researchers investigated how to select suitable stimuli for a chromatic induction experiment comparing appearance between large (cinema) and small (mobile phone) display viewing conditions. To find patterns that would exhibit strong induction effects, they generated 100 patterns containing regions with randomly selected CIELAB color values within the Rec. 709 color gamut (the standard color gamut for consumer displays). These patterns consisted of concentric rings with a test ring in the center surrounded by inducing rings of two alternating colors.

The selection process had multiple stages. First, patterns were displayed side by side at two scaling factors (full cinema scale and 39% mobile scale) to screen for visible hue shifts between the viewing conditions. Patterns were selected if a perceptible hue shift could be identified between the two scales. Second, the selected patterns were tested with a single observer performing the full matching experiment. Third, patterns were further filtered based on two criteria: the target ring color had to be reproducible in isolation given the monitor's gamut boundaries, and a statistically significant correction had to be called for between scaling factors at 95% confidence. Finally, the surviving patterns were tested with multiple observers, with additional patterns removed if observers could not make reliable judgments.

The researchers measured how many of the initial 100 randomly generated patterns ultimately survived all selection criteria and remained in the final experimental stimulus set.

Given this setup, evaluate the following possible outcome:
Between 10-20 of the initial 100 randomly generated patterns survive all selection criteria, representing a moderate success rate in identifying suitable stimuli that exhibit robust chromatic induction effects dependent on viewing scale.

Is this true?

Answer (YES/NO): NO